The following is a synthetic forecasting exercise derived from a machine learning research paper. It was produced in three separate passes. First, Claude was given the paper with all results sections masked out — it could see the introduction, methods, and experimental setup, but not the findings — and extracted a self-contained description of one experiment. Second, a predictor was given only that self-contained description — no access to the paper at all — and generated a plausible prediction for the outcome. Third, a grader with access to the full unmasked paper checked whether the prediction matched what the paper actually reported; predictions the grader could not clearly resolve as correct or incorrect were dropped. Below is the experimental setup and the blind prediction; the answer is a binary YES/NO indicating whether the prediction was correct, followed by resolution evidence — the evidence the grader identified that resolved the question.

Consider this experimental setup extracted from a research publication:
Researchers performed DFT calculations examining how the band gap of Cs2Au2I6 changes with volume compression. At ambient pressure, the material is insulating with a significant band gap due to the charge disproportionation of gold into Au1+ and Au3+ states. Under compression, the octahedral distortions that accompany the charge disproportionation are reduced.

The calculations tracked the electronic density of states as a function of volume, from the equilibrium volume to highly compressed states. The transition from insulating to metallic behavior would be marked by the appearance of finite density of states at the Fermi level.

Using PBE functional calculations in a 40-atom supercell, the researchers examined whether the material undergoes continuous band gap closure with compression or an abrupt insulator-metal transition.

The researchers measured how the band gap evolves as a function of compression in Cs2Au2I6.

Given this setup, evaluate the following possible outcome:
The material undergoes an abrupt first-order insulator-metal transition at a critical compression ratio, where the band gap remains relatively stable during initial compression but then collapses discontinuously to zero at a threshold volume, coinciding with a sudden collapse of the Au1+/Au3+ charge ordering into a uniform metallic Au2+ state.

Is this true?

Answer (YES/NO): YES